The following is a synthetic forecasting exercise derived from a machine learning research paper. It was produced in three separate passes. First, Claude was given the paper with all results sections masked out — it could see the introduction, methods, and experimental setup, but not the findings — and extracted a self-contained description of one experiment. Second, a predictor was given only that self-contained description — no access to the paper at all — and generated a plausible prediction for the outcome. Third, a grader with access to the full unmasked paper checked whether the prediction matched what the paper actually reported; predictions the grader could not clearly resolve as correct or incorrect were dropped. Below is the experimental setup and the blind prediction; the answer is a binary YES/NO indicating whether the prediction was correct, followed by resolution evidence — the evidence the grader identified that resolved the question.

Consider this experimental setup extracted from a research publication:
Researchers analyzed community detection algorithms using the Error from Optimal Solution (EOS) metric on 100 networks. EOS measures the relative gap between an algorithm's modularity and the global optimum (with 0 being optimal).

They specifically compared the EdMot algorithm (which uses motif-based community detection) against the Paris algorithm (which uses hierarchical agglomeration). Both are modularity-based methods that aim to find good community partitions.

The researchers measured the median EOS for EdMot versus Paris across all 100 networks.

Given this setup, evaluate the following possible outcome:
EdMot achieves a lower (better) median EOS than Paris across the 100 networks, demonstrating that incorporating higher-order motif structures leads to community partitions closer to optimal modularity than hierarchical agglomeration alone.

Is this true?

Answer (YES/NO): YES